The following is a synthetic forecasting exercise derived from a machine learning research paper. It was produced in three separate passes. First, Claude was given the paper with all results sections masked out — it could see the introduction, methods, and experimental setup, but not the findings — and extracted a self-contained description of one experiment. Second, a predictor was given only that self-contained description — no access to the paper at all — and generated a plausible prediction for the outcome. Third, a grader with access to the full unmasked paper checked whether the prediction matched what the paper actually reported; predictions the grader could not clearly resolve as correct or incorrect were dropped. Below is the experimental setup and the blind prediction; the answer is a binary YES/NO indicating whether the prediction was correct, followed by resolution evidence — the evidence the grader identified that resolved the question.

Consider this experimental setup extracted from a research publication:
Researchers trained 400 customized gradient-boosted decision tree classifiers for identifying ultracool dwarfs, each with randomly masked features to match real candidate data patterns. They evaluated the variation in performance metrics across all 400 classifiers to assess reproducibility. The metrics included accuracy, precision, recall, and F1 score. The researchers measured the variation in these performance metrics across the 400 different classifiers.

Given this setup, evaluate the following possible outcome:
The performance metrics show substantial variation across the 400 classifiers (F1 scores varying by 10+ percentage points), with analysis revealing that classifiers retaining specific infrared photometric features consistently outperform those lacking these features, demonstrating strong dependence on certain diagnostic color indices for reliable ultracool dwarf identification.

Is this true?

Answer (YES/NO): NO